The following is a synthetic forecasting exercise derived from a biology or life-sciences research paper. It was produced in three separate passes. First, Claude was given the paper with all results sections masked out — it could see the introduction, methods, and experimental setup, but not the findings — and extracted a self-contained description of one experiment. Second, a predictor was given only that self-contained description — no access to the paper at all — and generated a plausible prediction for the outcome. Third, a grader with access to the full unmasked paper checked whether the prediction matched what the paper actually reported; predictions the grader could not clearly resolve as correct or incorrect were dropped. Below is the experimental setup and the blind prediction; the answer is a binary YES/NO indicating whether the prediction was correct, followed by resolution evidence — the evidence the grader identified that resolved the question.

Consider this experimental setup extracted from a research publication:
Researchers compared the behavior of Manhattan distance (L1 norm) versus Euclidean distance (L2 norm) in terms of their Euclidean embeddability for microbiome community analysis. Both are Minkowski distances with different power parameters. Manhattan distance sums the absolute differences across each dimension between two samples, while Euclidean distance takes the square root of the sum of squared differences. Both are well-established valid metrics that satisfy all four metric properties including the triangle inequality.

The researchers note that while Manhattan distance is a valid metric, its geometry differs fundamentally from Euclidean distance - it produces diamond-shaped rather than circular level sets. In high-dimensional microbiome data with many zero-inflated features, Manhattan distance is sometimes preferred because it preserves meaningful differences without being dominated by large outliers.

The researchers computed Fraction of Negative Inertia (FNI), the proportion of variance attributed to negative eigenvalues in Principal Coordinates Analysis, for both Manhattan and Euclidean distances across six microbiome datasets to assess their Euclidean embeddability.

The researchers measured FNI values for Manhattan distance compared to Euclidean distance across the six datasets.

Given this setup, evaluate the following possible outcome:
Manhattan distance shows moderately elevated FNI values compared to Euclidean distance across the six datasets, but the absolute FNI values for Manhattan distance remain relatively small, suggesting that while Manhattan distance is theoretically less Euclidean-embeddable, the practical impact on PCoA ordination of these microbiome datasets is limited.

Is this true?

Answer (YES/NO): NO